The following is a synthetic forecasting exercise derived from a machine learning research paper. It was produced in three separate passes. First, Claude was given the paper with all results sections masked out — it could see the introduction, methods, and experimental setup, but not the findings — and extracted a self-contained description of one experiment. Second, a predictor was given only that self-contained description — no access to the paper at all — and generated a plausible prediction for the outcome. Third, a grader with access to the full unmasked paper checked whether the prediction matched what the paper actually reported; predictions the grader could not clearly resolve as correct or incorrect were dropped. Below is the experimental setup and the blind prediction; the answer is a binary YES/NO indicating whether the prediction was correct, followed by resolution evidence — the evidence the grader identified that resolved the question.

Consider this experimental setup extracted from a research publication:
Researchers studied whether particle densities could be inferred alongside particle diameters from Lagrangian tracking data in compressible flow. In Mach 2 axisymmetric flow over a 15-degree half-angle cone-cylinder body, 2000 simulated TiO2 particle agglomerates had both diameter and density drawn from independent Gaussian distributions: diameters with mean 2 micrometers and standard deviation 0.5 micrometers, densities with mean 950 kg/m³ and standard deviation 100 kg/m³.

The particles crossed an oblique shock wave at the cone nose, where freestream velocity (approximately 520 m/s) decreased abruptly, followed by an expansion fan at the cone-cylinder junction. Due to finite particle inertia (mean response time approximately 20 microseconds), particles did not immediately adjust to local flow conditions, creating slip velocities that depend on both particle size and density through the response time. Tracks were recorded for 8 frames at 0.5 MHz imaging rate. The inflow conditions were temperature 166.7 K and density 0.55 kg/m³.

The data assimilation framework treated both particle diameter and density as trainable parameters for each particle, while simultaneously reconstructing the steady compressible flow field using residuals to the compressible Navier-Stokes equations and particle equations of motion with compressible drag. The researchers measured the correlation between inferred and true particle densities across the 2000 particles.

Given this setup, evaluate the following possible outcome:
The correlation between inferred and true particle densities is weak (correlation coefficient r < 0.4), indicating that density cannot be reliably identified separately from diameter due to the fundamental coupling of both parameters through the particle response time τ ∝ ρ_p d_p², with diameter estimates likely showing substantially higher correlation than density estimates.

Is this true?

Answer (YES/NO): YES